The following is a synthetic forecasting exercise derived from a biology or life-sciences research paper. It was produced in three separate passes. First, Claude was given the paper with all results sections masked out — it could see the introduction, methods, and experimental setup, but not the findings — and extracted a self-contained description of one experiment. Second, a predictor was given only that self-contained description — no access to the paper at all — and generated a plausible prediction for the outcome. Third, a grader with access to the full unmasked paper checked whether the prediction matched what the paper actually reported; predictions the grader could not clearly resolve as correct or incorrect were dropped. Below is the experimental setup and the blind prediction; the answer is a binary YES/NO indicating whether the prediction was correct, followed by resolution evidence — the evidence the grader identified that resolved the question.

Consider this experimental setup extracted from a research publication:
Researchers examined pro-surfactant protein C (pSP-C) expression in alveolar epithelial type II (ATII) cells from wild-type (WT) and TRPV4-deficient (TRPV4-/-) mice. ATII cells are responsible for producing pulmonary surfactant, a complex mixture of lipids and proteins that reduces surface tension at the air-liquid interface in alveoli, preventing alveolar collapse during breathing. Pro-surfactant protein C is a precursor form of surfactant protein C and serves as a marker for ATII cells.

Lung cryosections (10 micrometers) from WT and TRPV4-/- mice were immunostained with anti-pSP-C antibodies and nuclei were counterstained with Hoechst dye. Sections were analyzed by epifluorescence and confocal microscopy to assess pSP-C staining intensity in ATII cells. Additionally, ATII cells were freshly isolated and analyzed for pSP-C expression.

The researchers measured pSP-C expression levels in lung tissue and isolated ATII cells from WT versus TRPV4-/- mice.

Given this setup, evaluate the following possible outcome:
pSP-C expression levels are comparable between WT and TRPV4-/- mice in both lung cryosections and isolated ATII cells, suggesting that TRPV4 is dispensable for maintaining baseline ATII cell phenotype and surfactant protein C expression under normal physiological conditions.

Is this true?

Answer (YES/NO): NO